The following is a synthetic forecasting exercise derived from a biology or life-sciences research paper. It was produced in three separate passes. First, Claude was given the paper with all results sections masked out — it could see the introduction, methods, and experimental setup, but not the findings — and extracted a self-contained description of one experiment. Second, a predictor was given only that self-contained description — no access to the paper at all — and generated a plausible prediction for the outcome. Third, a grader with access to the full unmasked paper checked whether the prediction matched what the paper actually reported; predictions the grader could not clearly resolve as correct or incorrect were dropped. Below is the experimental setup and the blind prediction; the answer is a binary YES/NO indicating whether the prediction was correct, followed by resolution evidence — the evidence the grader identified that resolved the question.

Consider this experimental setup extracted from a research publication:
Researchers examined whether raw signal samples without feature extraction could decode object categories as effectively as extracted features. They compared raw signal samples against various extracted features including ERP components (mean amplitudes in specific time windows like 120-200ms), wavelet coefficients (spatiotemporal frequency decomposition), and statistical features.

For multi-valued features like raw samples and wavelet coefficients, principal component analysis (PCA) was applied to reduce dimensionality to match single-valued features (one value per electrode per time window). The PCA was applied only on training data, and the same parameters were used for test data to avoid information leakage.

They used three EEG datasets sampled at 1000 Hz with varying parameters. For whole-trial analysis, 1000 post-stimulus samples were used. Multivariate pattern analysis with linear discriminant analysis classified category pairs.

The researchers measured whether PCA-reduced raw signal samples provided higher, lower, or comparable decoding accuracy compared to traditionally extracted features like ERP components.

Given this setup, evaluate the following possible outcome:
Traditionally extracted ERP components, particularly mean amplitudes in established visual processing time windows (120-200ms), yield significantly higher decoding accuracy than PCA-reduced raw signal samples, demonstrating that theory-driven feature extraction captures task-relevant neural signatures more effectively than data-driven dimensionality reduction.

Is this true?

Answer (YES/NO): NO